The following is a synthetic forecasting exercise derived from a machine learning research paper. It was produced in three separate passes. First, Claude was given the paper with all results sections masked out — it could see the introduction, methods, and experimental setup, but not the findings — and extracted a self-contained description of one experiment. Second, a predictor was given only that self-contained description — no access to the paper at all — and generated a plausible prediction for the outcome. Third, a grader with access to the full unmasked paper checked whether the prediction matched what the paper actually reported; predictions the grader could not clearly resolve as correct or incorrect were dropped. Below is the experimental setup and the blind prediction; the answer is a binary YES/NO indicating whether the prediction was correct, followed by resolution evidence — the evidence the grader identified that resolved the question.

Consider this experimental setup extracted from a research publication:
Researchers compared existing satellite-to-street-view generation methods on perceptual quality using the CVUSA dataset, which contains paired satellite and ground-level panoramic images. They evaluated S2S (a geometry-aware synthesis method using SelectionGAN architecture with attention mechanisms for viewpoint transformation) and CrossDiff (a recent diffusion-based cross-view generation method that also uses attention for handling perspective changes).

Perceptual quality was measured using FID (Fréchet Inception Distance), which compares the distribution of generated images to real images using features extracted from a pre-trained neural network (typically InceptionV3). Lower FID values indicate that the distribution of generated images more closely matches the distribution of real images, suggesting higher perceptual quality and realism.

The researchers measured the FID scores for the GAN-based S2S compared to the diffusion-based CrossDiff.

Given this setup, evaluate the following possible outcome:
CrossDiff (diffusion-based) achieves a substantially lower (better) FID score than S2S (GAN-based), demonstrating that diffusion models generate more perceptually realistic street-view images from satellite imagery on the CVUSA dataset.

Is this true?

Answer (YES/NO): YES